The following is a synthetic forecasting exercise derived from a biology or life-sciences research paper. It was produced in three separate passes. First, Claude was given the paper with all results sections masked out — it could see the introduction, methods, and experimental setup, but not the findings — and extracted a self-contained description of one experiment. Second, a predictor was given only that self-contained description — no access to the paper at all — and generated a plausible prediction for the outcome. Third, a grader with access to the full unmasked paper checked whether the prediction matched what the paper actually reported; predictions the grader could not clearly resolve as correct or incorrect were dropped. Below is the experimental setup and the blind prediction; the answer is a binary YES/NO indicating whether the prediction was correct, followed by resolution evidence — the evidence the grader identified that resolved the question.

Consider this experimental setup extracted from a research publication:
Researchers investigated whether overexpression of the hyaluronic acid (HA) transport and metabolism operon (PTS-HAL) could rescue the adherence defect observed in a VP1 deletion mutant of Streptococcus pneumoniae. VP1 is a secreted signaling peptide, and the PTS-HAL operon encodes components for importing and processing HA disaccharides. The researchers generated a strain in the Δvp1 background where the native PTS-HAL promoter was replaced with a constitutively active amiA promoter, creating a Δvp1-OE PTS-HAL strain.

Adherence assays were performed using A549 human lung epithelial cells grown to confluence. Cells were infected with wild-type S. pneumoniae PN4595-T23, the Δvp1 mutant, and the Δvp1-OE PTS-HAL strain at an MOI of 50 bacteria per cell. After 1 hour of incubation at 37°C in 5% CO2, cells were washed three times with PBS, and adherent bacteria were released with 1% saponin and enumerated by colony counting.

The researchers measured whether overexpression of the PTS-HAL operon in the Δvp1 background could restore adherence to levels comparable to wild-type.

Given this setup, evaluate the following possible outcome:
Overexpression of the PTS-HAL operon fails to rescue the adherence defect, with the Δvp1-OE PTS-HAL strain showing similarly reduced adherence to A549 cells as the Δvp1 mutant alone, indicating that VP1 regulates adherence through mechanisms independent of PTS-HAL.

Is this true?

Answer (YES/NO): NO